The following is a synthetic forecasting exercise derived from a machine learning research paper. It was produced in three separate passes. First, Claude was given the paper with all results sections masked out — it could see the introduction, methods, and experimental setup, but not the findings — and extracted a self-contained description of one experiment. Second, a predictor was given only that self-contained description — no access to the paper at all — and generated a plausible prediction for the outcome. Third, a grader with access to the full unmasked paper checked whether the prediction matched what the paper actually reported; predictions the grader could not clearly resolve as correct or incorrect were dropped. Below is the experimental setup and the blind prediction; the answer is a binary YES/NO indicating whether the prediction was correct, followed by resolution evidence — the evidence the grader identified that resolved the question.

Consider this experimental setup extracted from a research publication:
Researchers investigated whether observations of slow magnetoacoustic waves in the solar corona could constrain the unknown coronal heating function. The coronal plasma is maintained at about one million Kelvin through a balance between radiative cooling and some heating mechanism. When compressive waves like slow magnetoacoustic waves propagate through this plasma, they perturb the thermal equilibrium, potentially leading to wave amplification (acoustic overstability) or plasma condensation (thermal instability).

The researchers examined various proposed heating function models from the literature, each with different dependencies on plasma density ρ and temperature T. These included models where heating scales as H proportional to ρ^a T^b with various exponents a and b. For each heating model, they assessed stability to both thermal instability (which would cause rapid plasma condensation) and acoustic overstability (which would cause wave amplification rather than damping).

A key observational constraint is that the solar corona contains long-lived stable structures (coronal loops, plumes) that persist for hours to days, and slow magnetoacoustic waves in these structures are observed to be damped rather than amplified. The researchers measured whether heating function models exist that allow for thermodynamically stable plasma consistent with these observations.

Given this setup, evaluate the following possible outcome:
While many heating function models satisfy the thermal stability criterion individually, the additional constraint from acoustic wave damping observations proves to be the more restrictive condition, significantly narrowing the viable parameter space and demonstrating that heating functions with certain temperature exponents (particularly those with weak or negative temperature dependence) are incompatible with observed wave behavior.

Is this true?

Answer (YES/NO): NO